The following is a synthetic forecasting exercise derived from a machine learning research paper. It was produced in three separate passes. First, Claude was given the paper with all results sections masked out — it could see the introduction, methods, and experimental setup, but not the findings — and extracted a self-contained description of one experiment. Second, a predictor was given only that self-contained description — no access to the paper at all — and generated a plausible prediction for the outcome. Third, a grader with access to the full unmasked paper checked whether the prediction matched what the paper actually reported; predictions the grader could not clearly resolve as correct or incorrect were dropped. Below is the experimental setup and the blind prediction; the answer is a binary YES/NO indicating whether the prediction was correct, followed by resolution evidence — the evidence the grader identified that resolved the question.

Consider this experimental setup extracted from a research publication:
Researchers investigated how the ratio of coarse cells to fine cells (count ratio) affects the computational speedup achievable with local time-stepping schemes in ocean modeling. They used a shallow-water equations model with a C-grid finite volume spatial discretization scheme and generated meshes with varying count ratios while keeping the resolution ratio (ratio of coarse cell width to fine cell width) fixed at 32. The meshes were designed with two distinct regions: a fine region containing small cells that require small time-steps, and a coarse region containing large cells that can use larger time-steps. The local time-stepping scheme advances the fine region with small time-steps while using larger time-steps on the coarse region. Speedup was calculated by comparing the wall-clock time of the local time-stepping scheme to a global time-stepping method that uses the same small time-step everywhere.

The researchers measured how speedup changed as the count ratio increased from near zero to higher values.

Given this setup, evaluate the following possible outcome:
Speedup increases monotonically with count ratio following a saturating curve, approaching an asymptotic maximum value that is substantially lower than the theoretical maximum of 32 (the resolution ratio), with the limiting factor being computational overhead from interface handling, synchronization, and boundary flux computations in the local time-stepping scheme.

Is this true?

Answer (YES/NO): NO